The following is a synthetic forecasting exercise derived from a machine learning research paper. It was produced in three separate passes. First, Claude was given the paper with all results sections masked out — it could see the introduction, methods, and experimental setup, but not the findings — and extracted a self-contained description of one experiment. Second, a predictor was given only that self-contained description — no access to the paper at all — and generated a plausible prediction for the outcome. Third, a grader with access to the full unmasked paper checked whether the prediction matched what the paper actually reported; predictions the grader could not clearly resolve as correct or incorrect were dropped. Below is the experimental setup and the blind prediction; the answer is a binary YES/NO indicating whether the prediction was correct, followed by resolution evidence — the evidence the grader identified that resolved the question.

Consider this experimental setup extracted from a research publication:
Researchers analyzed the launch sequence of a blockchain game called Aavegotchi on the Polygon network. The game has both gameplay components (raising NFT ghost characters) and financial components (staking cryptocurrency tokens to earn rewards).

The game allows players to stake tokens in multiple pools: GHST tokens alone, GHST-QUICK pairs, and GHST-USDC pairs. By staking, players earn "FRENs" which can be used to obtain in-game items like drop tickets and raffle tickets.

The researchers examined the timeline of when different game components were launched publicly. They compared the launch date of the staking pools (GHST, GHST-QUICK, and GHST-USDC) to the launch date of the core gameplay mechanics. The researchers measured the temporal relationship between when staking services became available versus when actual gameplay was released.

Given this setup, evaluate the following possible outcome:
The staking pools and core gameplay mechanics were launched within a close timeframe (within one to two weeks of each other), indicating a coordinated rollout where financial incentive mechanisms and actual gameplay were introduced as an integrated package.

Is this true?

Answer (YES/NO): NO